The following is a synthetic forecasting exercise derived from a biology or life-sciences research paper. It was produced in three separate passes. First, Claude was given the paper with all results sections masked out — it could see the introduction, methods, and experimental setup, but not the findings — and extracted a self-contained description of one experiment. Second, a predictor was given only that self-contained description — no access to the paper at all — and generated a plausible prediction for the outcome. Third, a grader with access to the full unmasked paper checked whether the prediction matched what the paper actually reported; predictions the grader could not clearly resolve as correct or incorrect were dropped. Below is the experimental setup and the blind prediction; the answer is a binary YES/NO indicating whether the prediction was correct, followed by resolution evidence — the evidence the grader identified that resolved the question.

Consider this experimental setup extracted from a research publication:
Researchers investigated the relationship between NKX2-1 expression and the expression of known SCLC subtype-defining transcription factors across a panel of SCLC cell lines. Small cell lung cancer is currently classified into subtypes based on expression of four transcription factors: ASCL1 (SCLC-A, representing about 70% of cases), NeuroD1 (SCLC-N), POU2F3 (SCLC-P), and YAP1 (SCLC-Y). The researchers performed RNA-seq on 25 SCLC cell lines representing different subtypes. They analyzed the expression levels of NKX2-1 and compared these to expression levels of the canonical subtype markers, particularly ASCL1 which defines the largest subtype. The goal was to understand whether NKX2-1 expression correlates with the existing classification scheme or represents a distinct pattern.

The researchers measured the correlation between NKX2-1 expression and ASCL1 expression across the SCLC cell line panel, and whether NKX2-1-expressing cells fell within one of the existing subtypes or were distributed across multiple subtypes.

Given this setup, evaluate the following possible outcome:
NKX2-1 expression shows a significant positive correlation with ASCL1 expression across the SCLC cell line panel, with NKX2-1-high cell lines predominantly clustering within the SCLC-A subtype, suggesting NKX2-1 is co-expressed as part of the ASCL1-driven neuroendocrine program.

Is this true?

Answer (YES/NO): NO